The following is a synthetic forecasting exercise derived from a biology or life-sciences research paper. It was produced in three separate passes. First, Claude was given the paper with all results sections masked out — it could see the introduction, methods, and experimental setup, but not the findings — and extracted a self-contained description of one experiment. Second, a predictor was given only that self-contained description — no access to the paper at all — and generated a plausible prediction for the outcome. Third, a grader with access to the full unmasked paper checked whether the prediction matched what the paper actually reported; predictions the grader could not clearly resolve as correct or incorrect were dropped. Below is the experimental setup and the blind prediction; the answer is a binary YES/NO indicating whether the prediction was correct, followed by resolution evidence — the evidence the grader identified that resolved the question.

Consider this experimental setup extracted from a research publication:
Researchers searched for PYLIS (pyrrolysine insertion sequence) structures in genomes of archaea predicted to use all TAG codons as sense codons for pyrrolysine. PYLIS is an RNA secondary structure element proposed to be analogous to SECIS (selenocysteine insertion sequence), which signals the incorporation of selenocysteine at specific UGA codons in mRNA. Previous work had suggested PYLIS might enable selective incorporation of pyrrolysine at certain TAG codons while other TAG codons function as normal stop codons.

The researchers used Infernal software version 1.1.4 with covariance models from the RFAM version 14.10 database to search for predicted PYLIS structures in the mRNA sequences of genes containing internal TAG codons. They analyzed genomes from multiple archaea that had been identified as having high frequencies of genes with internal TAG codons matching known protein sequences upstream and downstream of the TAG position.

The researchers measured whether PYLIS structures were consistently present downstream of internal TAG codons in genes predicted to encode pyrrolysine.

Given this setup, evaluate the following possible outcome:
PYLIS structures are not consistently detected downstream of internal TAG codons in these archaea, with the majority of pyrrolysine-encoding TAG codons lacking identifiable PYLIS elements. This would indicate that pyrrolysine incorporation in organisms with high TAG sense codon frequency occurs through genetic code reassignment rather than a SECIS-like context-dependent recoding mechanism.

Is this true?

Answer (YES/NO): YES